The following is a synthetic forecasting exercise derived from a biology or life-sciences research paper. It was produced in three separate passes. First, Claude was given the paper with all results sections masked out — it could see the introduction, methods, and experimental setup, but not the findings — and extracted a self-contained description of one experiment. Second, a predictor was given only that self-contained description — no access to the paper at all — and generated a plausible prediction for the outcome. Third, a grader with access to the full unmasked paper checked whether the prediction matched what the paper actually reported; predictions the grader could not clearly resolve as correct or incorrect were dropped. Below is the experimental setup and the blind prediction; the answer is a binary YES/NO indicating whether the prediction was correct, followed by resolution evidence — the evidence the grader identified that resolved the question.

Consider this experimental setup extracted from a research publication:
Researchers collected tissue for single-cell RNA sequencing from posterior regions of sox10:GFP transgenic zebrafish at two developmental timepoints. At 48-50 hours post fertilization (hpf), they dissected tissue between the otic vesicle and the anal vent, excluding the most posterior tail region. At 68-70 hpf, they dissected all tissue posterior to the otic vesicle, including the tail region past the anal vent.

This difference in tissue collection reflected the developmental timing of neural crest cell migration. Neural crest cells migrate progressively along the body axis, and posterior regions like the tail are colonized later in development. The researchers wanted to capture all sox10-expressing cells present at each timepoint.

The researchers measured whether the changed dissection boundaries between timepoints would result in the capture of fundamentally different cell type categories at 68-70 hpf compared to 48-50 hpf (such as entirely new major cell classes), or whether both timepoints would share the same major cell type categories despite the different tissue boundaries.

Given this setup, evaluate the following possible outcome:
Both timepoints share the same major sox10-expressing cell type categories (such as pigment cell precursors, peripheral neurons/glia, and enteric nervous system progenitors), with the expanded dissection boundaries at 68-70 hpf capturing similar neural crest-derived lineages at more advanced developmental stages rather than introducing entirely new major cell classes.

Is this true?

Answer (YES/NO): YES